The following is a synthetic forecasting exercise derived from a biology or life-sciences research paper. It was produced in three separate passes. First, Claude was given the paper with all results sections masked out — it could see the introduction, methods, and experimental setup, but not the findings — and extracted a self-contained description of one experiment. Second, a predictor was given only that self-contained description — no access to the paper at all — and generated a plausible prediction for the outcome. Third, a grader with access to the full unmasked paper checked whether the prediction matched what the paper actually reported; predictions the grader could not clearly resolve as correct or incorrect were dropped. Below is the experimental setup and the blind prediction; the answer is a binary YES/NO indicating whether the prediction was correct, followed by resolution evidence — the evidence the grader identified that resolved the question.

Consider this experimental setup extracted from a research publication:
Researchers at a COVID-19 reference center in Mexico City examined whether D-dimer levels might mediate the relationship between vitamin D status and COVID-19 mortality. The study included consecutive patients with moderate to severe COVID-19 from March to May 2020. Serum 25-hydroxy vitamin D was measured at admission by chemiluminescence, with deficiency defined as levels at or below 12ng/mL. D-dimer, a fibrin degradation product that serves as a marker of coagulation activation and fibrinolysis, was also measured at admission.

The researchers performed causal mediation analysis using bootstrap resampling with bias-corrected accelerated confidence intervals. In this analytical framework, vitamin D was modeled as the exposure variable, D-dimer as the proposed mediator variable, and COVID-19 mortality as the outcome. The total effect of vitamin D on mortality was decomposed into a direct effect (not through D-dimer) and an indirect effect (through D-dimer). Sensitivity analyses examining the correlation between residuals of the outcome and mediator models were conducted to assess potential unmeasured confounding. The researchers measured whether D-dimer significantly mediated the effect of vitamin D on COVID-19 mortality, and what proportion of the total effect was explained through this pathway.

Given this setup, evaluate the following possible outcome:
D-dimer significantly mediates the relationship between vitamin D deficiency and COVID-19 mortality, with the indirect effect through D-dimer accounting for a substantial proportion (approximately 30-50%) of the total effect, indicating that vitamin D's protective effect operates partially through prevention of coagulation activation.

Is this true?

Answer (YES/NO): NO